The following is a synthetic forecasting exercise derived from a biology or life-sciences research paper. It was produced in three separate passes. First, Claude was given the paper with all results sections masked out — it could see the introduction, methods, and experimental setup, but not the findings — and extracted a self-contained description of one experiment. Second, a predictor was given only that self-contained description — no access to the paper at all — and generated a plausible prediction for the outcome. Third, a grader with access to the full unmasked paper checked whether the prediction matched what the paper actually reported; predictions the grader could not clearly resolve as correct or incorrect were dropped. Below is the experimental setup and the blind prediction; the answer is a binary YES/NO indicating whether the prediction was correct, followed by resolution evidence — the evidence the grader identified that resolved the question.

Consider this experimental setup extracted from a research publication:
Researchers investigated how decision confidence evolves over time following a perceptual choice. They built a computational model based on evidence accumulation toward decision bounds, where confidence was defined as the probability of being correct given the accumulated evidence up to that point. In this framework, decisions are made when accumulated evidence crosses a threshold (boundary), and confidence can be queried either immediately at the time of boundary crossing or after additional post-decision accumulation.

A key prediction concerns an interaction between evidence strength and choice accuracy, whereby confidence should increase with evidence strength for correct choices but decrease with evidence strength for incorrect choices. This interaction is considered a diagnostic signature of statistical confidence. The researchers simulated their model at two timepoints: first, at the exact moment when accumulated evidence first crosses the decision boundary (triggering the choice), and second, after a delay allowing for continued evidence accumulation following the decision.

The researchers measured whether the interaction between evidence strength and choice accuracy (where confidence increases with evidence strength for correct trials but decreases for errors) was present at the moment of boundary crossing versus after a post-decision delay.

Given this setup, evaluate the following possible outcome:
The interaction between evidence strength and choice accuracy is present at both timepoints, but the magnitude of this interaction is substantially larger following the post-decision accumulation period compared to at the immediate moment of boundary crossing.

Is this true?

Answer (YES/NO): NO